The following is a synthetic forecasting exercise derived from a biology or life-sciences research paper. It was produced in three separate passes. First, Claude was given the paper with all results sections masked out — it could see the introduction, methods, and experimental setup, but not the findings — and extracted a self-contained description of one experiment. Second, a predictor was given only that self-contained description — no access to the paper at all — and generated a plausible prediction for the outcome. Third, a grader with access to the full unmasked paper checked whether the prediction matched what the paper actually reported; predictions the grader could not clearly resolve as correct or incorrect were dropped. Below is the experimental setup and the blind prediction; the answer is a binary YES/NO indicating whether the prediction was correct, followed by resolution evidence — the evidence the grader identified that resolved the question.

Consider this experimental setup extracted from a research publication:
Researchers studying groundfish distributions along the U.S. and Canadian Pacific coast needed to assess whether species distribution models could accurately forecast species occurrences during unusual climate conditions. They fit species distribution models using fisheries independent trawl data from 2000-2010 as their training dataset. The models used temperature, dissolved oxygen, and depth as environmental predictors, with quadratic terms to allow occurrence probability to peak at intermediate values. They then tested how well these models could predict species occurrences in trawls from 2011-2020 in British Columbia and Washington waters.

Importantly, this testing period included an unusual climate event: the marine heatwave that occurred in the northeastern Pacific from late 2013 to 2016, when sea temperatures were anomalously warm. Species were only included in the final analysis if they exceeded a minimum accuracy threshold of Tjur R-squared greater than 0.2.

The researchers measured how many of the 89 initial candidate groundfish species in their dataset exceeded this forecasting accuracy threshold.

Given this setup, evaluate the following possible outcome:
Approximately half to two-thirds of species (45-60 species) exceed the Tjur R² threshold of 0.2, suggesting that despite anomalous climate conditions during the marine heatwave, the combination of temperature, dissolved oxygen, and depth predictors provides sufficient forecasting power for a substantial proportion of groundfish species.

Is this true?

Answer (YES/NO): NO